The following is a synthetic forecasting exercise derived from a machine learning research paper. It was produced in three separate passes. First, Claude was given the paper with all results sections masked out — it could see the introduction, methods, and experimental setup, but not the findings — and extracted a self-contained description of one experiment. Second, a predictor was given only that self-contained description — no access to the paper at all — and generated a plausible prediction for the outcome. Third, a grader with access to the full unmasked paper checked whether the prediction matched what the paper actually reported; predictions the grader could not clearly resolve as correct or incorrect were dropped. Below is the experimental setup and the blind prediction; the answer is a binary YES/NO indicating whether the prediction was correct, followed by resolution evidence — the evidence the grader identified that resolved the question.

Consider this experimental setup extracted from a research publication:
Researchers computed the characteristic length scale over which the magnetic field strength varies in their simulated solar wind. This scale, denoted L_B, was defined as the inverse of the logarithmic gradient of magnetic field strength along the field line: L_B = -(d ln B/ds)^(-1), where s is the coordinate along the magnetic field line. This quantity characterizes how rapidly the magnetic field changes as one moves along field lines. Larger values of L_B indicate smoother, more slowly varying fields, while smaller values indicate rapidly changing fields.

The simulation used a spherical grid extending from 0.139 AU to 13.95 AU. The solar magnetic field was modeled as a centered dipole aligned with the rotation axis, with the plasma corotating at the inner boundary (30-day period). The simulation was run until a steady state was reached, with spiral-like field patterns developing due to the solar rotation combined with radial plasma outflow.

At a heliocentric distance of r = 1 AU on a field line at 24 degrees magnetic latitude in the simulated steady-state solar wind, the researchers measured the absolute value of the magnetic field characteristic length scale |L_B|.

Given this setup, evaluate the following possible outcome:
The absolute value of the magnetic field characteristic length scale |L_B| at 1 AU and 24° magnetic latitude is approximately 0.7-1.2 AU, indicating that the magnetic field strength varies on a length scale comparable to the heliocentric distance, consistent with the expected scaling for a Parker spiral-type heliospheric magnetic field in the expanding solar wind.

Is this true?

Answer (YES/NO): YES